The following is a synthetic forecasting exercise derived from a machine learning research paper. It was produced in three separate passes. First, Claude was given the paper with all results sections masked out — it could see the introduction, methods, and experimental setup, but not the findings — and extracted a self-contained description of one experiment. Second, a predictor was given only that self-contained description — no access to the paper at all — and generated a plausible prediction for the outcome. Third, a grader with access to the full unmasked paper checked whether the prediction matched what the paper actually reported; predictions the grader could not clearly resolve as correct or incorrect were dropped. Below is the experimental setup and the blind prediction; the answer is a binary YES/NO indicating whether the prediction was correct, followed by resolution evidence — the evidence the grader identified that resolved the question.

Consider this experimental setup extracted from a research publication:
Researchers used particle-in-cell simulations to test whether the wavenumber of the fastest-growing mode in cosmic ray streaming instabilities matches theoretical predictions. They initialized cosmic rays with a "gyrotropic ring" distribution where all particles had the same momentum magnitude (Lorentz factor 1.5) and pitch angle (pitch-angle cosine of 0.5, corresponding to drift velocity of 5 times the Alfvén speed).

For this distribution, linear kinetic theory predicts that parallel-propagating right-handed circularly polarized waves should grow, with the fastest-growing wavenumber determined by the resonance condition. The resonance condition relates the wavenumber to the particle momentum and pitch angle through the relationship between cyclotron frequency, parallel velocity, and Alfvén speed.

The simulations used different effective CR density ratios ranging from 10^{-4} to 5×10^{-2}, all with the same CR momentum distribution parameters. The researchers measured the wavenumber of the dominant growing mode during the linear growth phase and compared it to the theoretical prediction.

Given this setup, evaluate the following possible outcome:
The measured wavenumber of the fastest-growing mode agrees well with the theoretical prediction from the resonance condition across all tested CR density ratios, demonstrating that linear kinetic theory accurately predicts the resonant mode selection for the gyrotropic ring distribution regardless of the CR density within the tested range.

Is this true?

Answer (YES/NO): NO